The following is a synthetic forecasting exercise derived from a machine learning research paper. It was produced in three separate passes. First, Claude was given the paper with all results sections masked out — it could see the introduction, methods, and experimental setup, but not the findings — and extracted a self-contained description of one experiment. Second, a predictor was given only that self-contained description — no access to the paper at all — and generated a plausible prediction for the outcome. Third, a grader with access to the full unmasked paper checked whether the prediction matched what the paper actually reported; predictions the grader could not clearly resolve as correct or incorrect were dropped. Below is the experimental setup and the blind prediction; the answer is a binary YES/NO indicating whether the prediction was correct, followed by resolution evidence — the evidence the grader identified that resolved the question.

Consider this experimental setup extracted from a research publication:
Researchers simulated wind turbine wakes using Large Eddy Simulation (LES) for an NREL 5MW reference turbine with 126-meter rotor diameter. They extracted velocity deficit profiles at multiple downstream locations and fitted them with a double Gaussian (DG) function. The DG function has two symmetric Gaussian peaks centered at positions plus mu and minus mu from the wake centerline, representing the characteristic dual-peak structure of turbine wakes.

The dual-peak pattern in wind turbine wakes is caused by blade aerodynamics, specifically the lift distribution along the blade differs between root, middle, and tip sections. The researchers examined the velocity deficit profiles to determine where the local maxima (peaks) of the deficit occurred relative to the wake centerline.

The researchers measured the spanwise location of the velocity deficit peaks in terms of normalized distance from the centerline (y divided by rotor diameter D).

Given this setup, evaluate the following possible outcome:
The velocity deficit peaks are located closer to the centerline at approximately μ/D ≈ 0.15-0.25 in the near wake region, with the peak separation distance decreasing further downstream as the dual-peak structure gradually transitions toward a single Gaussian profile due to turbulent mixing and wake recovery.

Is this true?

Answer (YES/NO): NO